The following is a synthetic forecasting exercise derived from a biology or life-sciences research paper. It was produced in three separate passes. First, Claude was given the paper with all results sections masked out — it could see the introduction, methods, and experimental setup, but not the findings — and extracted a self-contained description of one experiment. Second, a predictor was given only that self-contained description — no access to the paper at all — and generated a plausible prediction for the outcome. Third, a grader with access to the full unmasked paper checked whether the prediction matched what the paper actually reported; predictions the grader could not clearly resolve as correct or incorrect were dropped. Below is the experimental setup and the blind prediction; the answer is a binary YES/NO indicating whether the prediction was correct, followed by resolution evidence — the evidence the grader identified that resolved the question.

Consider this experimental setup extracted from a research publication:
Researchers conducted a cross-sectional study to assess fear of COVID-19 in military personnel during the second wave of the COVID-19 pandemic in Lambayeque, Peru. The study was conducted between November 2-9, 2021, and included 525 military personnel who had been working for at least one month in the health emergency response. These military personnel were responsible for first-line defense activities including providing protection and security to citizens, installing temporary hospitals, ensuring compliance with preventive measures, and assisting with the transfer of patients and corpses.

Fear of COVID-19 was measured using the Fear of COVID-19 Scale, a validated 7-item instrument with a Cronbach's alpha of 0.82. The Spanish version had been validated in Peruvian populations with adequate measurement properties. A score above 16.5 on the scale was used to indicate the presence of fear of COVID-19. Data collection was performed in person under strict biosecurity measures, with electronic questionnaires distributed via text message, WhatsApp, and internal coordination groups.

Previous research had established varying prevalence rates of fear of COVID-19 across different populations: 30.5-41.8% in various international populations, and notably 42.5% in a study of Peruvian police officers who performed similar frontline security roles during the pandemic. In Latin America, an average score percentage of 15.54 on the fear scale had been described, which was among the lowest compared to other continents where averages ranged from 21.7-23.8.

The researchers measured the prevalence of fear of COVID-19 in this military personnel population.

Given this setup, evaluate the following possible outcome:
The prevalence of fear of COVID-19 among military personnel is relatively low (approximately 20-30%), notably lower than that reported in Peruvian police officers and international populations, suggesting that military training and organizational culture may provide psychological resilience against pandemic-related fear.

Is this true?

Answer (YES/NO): NO